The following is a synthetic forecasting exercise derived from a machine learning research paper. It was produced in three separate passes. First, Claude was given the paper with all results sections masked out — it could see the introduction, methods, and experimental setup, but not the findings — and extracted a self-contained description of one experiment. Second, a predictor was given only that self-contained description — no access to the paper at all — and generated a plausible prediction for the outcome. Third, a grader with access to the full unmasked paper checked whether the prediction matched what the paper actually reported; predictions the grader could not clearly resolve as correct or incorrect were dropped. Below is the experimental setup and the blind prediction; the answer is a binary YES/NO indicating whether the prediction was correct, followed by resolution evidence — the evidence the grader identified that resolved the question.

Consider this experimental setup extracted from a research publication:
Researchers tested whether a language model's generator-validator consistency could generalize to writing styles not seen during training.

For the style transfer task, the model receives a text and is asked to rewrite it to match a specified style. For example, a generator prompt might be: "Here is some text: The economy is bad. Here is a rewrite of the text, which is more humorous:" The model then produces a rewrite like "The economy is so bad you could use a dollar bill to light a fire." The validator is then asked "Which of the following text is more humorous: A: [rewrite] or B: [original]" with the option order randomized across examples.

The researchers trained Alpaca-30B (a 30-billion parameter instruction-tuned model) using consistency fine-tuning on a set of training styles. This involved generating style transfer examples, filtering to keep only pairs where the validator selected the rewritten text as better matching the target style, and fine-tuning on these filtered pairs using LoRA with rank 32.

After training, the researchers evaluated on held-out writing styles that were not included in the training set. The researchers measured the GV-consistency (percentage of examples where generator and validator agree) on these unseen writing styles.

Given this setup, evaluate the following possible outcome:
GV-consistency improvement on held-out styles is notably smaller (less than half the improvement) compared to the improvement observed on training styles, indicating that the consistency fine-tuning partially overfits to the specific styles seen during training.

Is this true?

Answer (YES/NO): NO